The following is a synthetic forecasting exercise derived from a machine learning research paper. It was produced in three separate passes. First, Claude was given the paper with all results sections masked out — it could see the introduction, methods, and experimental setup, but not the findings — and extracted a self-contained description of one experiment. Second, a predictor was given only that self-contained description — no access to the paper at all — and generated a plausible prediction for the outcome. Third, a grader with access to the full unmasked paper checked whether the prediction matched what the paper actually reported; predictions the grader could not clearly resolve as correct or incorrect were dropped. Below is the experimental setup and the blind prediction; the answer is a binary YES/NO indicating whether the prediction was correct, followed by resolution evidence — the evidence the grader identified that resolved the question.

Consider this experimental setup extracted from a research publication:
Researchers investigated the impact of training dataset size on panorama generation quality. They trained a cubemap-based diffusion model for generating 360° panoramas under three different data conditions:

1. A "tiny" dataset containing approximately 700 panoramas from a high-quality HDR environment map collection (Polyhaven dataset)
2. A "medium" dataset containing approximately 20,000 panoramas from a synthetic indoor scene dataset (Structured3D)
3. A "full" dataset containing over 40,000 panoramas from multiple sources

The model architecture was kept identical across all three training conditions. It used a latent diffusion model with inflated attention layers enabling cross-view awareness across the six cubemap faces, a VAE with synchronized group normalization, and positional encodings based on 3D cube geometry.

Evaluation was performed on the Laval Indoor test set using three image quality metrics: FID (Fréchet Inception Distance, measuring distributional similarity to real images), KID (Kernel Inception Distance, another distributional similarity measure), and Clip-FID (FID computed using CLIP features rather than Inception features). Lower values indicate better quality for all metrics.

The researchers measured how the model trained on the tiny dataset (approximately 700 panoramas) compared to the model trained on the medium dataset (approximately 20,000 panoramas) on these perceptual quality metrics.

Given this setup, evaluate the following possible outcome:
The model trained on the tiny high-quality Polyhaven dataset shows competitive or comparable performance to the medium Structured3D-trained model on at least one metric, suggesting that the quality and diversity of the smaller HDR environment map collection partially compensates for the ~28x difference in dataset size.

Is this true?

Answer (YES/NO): YES